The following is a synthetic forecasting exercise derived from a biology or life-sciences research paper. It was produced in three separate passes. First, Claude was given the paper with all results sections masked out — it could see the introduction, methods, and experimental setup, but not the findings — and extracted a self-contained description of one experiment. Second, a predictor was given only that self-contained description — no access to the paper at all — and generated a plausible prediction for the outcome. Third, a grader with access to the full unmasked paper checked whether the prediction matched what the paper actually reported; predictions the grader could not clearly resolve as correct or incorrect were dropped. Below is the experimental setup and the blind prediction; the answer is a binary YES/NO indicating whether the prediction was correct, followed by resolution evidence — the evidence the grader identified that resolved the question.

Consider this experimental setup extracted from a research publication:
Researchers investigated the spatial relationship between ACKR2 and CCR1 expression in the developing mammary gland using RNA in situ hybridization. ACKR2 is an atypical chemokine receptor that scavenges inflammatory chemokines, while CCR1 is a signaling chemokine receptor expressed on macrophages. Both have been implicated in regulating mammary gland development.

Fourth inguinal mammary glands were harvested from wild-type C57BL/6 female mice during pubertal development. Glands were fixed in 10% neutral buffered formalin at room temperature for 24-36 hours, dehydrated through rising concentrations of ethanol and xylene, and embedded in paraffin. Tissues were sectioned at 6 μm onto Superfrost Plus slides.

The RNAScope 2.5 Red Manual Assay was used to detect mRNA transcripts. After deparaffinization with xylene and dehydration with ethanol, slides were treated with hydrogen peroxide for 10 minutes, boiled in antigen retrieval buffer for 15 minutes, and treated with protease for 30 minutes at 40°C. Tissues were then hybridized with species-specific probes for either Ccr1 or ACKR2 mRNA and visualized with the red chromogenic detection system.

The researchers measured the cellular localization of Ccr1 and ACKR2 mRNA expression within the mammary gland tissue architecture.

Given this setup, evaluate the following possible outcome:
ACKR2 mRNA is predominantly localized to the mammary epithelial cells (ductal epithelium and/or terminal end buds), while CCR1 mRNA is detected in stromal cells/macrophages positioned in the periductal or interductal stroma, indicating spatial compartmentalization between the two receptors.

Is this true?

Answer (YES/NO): NO